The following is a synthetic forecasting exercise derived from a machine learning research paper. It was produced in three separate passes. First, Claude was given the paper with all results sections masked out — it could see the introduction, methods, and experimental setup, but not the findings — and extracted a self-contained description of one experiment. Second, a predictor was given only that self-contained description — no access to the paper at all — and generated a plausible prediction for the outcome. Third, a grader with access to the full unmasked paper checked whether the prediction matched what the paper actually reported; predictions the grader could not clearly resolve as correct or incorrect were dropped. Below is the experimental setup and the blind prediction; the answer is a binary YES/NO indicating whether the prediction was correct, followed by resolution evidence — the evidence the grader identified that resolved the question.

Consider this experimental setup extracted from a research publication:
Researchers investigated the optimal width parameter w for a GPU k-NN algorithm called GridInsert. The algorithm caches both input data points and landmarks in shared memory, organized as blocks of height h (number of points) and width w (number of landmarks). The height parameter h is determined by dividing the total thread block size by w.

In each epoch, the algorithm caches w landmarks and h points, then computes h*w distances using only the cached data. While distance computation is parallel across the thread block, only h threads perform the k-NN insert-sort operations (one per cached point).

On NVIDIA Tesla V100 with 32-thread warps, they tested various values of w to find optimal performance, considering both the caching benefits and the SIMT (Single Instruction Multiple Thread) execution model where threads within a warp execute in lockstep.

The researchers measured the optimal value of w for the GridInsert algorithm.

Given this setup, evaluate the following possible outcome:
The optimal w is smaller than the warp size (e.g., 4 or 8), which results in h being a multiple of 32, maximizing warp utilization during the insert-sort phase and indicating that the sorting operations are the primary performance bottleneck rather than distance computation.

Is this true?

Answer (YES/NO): NO